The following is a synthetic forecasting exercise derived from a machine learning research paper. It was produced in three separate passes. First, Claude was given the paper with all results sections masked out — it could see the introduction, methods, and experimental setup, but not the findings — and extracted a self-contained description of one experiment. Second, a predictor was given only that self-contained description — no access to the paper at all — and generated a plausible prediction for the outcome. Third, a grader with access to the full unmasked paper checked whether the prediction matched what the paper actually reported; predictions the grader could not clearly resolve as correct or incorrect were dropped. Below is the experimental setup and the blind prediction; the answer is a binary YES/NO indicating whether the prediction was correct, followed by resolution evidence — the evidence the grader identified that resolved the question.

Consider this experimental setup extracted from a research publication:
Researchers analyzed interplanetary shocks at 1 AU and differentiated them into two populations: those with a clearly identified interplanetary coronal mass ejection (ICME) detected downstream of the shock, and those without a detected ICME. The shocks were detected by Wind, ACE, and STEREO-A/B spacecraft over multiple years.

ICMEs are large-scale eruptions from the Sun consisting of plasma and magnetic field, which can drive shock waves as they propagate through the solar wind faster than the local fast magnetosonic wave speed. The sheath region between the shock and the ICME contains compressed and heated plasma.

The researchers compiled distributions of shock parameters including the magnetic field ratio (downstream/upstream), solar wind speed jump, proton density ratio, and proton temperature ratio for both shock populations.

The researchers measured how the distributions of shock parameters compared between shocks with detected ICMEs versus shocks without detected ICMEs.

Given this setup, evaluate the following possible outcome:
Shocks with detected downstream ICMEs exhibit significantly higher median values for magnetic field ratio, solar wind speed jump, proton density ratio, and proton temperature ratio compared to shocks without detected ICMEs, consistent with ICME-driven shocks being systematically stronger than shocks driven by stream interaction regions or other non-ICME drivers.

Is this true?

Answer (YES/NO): NO